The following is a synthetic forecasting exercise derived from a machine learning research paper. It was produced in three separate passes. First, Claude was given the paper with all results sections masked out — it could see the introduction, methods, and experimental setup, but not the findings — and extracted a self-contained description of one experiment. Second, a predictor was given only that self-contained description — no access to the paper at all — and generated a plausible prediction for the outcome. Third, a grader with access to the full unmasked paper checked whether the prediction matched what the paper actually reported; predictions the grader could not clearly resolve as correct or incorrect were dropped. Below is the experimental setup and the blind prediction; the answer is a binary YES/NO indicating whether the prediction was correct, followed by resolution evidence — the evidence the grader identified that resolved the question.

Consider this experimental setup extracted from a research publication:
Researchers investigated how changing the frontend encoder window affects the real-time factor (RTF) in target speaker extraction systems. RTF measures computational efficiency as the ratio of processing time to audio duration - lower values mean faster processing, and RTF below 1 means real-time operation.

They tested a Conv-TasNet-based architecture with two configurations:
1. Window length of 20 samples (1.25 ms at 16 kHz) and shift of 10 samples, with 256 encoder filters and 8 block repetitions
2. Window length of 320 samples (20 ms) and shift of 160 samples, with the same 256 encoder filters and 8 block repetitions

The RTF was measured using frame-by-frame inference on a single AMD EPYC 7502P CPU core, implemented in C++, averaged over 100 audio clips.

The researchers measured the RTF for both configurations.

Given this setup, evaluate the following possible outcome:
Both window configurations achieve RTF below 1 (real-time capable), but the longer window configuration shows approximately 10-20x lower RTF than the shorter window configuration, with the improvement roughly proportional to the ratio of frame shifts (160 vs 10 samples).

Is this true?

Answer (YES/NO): NO